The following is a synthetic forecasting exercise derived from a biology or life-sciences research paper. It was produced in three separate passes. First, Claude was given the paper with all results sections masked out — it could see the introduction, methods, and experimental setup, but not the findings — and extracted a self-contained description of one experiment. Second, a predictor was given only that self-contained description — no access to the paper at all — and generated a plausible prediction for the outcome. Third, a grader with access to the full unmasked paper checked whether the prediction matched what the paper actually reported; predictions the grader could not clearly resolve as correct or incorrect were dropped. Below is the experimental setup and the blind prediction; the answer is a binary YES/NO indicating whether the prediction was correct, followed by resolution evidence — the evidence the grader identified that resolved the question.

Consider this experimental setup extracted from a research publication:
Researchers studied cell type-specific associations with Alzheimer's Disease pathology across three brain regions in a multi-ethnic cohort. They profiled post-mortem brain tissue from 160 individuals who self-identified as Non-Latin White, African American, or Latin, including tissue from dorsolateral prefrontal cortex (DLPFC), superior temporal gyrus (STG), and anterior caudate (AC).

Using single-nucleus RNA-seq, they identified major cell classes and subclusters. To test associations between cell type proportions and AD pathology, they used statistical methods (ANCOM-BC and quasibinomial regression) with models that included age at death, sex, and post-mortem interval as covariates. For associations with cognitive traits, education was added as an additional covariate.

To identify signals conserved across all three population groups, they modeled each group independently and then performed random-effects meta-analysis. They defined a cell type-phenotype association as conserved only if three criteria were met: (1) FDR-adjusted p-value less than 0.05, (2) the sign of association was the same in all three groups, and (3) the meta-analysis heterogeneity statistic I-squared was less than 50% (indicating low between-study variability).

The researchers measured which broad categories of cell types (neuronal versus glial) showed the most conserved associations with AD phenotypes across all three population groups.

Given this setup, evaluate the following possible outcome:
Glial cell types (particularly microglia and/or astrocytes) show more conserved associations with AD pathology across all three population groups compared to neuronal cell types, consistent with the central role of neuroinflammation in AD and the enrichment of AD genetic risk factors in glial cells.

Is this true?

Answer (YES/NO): YES